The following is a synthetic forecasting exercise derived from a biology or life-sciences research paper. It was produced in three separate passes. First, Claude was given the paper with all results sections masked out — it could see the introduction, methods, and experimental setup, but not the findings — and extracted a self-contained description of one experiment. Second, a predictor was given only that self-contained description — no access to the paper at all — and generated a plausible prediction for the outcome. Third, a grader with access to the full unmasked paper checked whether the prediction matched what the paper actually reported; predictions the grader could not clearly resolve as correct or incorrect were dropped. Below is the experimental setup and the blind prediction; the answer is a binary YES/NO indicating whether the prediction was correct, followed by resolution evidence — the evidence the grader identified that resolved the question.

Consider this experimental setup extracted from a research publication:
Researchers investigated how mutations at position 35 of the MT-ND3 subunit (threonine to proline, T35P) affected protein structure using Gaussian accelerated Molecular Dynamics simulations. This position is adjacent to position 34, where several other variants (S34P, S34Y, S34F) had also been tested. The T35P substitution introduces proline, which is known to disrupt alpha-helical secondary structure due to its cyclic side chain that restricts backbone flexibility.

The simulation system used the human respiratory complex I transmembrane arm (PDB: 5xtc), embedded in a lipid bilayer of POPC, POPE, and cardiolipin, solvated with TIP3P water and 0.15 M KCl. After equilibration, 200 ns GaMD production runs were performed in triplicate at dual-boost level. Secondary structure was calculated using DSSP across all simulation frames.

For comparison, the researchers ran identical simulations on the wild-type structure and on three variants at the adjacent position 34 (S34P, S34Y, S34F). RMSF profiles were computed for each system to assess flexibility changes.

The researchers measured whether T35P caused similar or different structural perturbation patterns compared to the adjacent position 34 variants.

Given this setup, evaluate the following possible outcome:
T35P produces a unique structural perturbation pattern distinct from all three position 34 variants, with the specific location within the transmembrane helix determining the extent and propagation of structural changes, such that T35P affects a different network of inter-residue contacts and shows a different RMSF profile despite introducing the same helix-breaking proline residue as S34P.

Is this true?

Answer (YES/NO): NO